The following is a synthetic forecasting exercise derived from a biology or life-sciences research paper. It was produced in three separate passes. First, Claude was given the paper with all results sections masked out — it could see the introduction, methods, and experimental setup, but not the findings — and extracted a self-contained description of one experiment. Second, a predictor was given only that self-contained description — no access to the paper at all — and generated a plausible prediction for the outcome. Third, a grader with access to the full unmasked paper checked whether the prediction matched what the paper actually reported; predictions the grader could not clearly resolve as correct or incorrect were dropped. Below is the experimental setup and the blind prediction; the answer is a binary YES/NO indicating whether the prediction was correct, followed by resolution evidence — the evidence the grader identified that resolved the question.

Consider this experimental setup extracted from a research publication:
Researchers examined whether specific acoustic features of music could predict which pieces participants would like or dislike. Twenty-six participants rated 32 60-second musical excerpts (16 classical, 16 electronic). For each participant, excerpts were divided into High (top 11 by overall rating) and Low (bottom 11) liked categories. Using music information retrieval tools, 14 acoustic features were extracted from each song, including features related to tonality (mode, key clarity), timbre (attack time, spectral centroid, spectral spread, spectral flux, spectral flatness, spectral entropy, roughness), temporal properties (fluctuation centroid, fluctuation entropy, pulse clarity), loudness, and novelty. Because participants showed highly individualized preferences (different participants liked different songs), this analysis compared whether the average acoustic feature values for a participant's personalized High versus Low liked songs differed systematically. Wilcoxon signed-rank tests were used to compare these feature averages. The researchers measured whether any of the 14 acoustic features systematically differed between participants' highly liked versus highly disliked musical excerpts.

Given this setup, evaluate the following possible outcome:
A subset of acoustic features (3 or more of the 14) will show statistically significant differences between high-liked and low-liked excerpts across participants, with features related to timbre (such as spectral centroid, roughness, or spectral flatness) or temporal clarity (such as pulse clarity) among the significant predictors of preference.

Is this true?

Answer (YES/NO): NO